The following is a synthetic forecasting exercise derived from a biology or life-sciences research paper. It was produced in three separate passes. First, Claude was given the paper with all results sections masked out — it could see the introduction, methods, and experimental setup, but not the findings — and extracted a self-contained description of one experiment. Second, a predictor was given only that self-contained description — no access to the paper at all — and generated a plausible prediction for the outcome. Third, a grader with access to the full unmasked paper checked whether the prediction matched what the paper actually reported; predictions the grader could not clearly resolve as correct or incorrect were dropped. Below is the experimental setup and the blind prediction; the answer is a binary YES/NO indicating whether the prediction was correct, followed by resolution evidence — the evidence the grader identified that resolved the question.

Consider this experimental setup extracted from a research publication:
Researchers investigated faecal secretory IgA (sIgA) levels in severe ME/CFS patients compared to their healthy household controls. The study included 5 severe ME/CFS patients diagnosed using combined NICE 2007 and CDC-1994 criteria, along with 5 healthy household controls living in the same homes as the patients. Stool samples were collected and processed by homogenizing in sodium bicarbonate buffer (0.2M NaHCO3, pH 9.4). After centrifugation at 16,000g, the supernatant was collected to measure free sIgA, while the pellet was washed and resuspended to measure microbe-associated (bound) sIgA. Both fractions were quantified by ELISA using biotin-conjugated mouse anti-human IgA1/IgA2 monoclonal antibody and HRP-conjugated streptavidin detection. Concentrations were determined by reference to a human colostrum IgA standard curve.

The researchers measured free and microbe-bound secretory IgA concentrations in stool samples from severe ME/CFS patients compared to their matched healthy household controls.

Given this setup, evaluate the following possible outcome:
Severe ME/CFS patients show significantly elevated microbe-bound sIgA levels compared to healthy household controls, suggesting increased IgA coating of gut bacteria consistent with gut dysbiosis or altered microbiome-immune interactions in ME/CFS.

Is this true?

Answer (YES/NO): NO